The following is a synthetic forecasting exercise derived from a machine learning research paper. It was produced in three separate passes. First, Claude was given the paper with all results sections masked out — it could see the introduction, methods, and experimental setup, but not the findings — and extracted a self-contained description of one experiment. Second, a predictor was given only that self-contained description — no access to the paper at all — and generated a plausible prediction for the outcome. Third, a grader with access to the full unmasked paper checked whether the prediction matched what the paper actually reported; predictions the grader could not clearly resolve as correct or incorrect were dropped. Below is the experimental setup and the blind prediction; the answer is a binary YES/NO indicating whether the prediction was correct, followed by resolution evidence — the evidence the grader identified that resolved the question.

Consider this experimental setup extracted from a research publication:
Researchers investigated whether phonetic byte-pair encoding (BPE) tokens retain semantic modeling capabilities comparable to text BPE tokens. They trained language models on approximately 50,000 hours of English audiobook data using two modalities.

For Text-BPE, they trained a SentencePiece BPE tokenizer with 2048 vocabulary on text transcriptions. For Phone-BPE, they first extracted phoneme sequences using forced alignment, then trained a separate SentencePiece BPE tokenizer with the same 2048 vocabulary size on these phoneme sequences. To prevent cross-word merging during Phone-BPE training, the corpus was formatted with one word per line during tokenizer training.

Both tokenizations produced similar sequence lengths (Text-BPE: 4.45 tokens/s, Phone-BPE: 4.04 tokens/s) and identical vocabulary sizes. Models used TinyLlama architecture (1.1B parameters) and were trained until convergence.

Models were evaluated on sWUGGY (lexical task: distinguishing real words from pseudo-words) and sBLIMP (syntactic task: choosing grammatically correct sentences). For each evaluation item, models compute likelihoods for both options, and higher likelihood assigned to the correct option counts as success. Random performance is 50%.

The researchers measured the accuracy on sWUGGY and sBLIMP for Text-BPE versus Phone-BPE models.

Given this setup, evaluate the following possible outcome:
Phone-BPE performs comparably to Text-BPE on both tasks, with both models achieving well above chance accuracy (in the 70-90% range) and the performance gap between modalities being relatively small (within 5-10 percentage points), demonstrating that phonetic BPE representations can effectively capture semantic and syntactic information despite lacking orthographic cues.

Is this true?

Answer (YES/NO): YES